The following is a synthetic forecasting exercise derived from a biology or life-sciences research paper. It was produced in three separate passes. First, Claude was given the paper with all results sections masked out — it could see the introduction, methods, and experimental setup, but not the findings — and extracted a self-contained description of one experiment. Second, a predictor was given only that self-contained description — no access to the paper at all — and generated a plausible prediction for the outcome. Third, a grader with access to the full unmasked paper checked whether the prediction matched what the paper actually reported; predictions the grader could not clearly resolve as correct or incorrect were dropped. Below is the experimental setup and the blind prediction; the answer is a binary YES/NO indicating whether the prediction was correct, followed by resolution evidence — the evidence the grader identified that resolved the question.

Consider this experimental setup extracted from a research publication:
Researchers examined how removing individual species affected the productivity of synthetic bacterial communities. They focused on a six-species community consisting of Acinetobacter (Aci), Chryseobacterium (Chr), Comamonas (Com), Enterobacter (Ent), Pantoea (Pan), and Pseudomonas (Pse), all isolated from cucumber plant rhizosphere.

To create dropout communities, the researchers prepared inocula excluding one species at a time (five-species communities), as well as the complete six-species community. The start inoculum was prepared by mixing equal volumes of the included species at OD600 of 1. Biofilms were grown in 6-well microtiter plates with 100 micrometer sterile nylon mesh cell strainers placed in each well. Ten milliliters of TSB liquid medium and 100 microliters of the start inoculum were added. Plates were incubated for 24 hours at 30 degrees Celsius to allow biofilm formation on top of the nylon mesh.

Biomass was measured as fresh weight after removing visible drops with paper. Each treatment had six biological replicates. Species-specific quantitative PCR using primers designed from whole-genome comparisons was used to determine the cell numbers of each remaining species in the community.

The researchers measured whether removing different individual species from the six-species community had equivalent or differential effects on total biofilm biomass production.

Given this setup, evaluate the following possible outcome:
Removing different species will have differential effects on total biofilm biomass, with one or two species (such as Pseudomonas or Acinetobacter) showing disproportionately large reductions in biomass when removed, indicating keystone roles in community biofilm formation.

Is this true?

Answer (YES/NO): NO